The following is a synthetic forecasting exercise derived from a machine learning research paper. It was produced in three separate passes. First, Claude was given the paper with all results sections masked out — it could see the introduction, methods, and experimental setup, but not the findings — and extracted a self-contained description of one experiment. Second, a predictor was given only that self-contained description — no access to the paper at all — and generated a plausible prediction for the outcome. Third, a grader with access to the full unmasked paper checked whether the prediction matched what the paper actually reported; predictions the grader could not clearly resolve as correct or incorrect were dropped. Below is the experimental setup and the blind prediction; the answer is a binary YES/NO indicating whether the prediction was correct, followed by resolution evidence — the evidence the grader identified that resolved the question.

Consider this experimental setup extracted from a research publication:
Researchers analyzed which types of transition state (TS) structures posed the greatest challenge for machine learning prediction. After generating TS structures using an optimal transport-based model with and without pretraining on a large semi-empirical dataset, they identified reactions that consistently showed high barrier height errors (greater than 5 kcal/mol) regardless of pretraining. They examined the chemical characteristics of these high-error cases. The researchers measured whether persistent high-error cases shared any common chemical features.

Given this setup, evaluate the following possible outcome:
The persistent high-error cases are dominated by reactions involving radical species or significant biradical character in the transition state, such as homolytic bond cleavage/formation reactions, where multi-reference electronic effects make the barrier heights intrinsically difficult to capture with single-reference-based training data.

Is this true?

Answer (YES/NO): YES